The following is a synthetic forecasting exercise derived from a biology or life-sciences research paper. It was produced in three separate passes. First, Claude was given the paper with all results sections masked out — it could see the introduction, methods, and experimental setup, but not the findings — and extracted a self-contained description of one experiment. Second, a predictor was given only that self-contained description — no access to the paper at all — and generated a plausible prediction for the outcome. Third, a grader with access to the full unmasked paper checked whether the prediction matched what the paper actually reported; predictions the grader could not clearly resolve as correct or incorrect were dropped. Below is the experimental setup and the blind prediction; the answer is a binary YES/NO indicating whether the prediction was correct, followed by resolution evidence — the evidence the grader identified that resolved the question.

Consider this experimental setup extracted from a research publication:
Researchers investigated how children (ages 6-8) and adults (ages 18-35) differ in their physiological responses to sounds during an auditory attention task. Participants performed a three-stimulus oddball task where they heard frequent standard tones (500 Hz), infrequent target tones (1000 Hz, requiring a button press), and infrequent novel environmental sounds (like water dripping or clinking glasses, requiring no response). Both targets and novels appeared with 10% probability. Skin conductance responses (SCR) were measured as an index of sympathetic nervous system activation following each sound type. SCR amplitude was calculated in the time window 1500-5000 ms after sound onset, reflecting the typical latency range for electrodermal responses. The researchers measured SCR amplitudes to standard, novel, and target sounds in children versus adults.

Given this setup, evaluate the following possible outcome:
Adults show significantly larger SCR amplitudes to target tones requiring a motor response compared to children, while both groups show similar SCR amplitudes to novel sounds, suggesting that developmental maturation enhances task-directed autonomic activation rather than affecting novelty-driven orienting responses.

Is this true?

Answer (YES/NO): NO